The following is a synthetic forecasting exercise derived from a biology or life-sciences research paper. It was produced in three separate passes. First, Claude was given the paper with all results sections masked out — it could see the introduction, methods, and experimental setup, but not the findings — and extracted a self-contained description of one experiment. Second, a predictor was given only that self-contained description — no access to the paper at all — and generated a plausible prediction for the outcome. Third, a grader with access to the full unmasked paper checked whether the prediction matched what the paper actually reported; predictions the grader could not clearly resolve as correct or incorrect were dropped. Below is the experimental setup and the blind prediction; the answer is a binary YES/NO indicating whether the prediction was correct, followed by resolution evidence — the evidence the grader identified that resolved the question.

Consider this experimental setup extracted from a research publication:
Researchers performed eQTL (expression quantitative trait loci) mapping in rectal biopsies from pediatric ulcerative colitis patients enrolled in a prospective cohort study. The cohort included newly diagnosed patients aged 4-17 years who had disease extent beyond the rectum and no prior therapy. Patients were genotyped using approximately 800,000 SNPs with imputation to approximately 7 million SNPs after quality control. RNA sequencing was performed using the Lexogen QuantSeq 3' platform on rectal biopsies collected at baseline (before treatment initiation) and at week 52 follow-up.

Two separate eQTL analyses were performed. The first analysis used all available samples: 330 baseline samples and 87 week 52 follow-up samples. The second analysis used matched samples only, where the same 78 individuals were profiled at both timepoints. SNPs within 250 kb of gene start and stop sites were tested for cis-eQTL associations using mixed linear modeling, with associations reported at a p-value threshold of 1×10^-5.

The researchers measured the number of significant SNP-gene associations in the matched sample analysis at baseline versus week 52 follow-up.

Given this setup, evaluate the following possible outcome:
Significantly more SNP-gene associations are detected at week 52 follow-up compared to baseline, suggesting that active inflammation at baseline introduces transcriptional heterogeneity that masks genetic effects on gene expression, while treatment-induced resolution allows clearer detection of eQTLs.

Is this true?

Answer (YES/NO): NO